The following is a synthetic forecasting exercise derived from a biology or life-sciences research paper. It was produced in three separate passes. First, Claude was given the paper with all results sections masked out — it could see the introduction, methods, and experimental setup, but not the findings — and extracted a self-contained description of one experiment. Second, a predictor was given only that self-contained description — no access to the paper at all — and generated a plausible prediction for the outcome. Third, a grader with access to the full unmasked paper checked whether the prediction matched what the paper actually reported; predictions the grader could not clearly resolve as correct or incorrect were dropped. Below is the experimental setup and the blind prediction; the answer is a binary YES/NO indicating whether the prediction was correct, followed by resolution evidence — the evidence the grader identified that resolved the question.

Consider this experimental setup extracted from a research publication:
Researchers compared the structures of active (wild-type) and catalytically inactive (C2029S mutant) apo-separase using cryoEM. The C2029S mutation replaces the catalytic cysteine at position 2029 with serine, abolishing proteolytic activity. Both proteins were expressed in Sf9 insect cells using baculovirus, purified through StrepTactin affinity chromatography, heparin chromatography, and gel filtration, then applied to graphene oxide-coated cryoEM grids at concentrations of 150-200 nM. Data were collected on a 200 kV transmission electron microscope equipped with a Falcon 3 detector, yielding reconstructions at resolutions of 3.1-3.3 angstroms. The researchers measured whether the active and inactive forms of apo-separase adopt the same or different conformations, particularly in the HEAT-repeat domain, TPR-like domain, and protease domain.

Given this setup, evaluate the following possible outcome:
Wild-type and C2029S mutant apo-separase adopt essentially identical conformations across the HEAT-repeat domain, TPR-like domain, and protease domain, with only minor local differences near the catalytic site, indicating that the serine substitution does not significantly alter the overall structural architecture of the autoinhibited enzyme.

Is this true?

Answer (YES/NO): YES